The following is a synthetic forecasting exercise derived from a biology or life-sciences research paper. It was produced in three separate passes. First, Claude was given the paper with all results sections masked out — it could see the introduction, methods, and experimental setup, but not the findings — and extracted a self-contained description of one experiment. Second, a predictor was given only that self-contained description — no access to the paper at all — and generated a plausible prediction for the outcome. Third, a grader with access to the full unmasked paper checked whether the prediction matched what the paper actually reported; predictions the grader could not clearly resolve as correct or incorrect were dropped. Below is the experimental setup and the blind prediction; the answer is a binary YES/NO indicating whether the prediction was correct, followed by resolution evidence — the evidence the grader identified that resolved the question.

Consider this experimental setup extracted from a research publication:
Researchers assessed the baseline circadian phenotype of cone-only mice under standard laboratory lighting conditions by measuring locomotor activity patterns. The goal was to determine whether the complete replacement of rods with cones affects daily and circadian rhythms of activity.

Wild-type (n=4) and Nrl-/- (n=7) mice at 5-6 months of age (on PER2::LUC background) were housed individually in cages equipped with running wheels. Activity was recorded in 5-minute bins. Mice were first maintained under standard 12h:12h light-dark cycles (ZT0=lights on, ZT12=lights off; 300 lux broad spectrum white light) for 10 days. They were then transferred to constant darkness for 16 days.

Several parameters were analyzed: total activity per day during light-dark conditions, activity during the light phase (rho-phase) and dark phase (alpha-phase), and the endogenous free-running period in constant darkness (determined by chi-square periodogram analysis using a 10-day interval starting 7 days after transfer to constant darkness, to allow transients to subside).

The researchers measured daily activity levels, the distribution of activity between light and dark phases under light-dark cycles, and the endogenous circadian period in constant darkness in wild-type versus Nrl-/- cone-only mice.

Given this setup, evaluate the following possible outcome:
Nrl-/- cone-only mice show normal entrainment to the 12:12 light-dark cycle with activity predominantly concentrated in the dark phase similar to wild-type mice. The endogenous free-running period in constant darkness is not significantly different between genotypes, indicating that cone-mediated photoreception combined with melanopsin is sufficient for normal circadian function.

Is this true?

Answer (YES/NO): YES